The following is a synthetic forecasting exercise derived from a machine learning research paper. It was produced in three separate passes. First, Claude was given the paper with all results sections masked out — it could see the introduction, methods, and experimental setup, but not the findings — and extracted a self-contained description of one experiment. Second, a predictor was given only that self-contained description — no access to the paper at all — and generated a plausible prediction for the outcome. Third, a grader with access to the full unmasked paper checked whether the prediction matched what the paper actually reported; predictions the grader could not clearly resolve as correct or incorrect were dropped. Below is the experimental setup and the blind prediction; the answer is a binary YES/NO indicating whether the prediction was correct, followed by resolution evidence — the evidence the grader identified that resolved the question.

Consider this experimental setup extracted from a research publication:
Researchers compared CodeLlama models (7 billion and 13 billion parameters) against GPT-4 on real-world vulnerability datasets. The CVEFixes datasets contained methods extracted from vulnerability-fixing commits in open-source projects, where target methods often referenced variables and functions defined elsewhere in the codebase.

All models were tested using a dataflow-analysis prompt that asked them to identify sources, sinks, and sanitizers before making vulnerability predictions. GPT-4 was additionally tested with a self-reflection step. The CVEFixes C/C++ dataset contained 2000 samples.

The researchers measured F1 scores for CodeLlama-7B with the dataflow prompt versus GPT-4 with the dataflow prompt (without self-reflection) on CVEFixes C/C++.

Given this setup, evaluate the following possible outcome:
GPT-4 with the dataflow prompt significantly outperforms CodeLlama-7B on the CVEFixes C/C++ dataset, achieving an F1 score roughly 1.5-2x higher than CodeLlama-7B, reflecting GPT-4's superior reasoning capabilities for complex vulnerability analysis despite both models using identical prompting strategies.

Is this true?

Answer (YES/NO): NO